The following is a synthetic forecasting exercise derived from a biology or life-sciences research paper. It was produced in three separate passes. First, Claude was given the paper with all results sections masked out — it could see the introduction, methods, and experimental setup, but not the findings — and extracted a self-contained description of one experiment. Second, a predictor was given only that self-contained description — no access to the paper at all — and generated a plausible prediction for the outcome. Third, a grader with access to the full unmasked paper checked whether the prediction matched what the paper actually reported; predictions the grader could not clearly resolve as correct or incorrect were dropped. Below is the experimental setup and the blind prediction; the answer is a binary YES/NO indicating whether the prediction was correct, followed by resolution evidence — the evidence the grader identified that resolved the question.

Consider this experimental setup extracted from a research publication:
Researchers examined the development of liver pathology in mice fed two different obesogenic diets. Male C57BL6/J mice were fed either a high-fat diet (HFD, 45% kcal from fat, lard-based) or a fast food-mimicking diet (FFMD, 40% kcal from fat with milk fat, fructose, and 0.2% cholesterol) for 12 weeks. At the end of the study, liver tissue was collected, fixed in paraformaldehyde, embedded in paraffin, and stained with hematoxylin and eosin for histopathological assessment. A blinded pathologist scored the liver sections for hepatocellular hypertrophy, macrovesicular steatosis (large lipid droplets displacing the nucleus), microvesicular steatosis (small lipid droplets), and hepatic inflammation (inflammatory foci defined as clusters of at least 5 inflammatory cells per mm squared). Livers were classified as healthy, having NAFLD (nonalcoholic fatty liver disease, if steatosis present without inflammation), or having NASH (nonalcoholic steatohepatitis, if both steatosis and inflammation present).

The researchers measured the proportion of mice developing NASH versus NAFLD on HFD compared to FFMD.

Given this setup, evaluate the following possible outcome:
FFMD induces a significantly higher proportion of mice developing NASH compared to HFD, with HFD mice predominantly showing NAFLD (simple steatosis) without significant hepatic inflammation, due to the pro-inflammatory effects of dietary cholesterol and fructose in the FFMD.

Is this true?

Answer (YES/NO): YES